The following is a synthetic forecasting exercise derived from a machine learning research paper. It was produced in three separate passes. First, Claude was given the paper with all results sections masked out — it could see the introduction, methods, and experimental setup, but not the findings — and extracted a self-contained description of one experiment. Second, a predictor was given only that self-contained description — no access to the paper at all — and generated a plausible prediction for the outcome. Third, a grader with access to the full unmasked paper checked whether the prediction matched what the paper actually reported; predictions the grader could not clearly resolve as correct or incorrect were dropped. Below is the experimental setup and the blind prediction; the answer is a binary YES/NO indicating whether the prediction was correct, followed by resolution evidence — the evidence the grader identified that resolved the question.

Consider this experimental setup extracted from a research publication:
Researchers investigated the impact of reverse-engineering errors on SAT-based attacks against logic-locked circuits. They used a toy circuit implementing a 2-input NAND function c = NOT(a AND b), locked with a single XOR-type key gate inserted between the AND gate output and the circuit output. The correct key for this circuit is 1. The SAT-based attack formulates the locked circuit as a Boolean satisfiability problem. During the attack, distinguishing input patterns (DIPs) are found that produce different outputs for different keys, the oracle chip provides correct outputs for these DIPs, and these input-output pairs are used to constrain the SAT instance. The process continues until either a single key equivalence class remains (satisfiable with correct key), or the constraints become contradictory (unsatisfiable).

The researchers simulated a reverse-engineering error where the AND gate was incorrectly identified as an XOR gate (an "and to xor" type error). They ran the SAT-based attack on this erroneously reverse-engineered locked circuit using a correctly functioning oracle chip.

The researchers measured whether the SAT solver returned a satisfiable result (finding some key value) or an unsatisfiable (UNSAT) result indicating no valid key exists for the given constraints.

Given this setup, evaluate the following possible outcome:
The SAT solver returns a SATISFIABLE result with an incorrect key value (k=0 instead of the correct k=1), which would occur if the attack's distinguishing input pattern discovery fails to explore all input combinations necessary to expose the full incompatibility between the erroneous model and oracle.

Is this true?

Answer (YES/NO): NO